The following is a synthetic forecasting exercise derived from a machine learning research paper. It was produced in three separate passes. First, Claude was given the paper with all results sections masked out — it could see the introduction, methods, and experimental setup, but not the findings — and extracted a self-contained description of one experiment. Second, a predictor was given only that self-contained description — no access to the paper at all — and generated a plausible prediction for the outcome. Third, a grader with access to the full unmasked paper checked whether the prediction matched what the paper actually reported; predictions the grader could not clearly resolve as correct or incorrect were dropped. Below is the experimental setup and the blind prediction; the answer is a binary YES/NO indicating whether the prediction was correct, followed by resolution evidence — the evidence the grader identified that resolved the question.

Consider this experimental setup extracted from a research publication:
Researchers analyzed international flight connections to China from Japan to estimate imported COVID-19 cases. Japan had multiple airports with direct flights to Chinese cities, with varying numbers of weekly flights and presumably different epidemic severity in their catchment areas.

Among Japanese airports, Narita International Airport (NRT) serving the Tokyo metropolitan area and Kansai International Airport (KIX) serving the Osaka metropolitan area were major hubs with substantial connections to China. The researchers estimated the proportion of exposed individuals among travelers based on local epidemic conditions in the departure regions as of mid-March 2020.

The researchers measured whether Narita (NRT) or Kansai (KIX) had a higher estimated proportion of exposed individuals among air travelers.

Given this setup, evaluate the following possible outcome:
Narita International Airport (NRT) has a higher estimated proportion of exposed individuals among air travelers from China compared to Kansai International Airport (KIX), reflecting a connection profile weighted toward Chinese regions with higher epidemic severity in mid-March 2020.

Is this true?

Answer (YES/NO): NO